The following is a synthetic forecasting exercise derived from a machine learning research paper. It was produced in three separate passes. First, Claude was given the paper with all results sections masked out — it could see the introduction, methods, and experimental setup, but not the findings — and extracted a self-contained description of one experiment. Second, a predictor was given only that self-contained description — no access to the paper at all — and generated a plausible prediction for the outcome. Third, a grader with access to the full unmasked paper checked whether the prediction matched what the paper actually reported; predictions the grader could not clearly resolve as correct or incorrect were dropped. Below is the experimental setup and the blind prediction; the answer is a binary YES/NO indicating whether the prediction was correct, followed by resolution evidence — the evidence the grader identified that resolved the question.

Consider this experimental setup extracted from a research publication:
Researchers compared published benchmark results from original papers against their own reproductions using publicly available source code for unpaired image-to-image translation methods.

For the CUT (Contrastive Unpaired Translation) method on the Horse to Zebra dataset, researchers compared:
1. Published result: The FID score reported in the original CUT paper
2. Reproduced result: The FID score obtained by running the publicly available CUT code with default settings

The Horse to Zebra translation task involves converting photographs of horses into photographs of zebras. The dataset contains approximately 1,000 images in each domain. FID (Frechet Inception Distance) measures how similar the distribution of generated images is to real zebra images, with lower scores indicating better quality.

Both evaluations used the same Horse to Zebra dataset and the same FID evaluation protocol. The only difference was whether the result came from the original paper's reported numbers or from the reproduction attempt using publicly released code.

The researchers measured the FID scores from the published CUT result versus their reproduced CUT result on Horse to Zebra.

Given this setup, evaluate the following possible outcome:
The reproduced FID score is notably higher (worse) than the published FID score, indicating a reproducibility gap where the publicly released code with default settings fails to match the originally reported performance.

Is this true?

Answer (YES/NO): NO